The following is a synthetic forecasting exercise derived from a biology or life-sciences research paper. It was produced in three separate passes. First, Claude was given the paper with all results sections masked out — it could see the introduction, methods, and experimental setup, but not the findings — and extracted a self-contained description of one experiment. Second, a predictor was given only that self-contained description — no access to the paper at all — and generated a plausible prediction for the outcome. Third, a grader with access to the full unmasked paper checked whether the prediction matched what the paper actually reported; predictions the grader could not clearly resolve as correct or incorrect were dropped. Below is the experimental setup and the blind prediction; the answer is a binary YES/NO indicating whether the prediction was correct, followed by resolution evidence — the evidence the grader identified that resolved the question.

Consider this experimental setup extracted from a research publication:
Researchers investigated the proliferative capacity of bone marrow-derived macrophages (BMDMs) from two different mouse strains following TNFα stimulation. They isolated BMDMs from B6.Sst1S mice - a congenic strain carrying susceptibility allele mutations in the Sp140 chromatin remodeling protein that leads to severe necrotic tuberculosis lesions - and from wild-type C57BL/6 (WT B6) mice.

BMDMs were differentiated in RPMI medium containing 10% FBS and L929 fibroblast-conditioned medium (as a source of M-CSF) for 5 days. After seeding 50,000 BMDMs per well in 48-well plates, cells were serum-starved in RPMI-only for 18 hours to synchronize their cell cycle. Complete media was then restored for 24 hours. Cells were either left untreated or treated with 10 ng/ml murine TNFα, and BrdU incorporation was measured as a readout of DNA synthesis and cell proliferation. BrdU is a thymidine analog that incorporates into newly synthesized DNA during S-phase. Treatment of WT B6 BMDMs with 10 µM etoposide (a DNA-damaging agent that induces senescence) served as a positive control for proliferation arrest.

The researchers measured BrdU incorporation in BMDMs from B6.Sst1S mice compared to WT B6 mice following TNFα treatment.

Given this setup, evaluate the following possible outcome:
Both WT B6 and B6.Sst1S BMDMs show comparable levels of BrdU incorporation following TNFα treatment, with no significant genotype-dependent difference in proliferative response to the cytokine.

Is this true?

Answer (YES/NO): NO